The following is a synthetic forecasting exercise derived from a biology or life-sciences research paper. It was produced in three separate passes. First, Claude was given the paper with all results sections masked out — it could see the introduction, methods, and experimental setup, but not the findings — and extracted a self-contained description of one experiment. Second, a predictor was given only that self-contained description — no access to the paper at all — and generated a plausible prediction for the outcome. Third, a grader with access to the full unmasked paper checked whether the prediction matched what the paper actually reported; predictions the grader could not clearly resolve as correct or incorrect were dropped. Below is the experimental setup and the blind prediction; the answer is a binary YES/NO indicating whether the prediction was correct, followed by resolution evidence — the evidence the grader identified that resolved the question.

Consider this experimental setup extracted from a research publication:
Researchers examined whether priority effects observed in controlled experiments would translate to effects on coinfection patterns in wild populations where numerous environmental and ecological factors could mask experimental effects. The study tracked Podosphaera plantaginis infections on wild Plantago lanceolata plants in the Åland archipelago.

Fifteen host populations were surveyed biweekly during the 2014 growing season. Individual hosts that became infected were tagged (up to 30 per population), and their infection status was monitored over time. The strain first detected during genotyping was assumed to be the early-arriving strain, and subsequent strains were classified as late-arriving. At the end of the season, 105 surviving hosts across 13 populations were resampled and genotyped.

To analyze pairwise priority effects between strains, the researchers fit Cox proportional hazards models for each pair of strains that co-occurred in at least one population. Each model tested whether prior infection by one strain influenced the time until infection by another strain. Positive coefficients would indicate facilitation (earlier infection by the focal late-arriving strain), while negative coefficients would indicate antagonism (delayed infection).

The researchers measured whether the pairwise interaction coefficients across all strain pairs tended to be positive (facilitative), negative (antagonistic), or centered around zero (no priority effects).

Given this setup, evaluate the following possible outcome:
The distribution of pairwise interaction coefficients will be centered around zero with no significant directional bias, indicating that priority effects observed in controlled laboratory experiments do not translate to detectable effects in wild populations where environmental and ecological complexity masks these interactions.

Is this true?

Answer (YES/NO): NO